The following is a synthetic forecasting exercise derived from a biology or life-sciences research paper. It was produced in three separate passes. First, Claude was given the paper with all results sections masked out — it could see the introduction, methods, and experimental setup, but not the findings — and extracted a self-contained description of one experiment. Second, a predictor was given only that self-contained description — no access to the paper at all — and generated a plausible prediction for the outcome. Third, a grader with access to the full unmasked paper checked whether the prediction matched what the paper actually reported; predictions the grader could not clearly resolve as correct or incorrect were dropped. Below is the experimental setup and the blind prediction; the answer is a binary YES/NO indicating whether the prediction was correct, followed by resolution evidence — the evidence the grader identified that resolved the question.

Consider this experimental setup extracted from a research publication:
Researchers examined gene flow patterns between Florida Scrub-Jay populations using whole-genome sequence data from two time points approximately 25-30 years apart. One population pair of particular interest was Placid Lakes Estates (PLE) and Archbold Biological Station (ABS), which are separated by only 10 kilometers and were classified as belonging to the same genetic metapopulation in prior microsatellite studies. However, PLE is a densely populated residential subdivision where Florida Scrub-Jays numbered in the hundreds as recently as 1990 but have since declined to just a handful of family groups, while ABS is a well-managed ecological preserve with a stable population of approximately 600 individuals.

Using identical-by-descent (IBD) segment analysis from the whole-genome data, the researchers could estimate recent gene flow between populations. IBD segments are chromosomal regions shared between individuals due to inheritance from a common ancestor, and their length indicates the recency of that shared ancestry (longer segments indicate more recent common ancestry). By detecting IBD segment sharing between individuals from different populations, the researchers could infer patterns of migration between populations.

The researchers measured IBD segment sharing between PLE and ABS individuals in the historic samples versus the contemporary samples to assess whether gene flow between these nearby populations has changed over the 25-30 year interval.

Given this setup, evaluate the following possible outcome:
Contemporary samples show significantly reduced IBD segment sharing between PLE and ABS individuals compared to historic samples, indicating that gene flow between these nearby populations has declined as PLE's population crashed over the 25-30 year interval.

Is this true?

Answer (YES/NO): YES